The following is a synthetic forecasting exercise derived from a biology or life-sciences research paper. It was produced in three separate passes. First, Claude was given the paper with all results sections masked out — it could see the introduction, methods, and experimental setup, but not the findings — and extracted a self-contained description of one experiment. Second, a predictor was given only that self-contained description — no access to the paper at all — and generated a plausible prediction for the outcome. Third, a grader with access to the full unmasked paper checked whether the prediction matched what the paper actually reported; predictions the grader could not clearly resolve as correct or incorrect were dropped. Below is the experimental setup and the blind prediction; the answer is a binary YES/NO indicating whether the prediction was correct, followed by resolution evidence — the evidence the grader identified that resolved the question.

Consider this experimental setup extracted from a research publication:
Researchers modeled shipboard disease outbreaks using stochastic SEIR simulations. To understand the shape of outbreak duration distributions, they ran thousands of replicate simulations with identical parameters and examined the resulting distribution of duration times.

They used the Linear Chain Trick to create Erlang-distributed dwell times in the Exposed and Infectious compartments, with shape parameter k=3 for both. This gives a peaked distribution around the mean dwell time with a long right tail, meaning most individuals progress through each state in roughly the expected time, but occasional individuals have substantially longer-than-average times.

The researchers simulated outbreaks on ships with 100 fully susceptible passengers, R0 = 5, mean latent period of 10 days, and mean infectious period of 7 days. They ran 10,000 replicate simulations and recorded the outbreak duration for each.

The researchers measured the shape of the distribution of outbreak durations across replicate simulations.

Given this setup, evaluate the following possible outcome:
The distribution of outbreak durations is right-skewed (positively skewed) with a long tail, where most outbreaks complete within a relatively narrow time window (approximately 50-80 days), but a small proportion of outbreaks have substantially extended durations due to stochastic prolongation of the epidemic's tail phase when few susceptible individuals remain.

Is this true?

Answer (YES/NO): NO